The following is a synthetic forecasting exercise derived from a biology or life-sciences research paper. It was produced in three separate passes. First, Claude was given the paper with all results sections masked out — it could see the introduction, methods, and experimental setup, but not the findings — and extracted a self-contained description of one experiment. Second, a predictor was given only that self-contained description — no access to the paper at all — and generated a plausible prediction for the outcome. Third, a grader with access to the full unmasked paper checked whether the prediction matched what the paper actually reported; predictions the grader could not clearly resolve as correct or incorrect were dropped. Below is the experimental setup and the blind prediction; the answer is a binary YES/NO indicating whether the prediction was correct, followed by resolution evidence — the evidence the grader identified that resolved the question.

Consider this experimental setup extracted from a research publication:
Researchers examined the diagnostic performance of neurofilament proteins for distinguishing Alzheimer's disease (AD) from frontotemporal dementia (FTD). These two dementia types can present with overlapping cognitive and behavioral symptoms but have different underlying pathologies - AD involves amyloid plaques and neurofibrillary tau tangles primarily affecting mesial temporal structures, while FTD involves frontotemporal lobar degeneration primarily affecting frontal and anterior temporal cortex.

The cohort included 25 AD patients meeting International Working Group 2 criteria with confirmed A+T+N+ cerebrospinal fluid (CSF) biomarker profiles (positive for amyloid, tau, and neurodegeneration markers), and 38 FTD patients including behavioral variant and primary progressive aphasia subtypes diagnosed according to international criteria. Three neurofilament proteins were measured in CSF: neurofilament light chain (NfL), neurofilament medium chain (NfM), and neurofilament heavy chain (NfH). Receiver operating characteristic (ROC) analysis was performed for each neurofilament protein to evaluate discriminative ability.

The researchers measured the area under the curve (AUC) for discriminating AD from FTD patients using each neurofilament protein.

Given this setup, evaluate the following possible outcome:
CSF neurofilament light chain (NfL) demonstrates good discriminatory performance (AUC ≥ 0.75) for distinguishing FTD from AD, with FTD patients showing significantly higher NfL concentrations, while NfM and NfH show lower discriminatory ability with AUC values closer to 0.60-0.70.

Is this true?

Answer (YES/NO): NO